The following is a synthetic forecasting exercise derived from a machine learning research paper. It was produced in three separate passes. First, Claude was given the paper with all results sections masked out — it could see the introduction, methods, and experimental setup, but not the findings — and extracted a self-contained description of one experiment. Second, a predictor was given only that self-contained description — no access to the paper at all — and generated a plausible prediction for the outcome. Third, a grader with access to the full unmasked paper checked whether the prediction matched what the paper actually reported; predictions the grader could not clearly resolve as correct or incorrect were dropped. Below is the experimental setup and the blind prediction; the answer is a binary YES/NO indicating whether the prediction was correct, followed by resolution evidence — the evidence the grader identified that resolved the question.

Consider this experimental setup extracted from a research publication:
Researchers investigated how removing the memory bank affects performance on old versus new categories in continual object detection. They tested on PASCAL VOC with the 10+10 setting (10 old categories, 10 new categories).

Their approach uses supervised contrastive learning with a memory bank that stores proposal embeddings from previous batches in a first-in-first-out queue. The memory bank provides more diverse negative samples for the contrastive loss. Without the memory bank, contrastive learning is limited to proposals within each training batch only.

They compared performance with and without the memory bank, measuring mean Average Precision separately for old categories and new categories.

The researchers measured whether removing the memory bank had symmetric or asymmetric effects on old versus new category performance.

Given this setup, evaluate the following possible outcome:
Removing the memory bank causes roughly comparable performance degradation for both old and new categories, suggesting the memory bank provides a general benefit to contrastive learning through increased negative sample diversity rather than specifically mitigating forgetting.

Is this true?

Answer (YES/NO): NO